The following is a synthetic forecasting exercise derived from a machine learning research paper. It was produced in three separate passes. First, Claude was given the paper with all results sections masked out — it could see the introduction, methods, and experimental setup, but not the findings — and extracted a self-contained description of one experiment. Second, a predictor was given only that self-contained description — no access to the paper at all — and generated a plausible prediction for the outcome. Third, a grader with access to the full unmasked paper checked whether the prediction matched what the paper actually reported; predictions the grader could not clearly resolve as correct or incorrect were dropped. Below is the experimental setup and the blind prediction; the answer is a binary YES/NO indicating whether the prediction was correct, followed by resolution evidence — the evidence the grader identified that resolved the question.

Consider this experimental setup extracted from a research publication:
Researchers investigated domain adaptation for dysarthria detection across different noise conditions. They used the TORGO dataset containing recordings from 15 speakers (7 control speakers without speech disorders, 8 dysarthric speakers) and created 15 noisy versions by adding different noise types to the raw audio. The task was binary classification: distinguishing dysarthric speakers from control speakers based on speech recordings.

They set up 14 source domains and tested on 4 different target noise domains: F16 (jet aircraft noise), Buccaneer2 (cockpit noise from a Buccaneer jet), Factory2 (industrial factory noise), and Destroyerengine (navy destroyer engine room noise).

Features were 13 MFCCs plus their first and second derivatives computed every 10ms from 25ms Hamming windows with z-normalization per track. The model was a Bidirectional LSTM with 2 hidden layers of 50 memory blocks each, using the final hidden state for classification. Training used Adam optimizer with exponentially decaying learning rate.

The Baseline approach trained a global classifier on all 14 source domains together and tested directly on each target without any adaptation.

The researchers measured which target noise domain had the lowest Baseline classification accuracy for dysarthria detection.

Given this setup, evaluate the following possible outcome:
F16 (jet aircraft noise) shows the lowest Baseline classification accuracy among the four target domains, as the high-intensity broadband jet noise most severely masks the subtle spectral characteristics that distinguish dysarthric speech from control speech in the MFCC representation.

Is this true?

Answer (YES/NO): NO